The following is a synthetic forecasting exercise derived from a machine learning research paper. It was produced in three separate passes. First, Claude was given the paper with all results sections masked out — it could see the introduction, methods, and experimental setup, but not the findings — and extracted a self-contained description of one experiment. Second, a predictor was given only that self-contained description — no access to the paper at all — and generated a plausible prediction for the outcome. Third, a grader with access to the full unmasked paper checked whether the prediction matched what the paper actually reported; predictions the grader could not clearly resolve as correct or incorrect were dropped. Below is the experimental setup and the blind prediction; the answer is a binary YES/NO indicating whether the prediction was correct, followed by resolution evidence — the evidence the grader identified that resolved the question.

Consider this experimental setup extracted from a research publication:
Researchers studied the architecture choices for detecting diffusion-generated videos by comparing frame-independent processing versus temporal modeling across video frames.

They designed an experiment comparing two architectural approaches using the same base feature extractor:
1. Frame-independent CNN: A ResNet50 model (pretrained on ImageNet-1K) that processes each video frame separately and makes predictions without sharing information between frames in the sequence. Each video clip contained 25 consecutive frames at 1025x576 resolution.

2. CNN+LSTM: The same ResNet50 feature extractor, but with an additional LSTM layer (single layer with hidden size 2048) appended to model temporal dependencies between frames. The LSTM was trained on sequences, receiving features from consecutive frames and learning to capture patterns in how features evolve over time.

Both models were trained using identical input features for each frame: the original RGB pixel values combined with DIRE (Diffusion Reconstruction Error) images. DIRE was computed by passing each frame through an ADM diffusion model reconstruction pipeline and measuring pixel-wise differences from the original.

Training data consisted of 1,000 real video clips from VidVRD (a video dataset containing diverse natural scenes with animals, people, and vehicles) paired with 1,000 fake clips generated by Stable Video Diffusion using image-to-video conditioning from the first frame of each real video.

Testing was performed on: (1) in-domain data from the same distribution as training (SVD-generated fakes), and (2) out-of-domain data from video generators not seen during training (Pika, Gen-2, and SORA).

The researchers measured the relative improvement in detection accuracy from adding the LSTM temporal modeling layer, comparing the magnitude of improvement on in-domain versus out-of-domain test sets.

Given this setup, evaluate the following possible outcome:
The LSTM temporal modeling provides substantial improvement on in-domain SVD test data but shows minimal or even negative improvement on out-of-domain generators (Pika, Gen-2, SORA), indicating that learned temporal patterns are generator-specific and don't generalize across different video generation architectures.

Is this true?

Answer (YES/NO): NO